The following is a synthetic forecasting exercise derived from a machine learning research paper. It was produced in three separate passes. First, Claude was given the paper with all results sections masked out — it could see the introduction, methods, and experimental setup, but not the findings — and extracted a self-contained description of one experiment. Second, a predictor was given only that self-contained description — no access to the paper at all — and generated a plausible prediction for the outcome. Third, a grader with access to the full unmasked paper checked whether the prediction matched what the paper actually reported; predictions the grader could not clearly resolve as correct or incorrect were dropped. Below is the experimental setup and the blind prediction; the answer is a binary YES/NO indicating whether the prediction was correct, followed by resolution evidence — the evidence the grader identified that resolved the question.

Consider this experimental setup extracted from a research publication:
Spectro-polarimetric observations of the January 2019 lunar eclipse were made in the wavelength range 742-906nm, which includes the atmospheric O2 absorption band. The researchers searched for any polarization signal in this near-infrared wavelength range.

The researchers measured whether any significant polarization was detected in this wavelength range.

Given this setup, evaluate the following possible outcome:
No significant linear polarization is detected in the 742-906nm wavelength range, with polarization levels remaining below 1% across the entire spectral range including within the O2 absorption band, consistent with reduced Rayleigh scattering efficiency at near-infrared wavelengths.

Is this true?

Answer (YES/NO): NO